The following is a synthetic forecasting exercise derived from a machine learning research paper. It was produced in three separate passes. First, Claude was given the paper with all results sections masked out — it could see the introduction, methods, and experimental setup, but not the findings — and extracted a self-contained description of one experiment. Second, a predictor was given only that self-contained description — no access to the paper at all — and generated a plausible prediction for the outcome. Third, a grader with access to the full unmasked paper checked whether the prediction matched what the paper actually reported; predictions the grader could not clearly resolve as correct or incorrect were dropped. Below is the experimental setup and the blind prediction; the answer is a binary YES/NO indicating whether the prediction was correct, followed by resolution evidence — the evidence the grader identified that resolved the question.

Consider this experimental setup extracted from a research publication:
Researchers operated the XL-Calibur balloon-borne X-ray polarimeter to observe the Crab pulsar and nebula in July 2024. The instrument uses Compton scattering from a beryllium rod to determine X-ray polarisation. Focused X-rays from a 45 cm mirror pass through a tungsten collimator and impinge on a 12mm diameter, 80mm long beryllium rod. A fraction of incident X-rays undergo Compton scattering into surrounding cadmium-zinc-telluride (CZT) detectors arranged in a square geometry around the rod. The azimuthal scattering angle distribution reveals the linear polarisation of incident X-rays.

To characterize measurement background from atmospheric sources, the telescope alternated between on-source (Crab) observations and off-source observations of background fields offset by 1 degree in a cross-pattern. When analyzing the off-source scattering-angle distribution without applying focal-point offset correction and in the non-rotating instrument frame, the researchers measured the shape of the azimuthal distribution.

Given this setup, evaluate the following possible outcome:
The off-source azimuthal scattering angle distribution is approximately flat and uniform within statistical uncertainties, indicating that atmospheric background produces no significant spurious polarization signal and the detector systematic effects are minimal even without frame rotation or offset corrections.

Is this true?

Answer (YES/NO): YES